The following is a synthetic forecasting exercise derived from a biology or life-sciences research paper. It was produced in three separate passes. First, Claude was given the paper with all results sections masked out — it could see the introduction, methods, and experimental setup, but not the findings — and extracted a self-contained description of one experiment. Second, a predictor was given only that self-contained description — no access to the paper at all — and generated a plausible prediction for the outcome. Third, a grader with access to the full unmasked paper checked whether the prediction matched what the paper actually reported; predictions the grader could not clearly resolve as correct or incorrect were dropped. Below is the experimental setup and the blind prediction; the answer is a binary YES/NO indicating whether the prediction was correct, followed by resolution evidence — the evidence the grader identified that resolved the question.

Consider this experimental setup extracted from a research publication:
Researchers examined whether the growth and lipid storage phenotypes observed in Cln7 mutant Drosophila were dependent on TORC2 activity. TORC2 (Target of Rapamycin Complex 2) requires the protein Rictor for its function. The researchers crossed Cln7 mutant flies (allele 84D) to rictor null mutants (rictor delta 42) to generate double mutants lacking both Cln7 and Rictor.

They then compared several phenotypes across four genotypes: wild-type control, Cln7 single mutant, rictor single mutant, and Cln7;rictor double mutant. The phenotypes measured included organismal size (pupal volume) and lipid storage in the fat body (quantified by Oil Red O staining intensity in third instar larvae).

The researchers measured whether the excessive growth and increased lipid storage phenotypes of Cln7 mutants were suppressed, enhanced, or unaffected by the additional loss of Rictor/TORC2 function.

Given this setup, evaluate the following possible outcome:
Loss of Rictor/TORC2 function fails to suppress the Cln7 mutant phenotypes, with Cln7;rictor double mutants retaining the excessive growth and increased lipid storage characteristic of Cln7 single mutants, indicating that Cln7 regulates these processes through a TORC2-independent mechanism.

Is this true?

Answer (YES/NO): NO